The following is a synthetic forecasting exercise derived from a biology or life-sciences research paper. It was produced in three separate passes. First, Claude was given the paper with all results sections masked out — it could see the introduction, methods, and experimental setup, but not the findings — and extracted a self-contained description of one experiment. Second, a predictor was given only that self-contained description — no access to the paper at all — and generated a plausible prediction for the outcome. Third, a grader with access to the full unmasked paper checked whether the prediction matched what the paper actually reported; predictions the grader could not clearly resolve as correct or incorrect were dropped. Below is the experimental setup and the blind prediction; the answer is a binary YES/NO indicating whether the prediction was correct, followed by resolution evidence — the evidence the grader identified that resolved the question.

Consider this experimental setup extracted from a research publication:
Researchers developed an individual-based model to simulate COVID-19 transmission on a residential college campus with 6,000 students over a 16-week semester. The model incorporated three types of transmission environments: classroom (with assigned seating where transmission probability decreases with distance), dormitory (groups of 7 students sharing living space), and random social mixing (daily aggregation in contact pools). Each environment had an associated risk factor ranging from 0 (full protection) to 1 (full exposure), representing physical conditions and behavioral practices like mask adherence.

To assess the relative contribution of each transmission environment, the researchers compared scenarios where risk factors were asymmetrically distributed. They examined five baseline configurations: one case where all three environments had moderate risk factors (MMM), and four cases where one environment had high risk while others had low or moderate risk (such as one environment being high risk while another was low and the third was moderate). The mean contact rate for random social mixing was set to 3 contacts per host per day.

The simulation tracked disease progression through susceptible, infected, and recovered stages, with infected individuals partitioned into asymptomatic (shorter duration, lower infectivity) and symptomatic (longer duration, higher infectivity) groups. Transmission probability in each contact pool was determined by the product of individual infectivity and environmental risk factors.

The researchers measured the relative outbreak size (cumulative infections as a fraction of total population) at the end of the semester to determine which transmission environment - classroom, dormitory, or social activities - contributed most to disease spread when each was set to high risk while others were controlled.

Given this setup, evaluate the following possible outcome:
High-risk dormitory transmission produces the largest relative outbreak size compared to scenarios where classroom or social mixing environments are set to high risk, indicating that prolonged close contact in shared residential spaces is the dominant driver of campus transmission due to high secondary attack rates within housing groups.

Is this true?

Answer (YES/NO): YES